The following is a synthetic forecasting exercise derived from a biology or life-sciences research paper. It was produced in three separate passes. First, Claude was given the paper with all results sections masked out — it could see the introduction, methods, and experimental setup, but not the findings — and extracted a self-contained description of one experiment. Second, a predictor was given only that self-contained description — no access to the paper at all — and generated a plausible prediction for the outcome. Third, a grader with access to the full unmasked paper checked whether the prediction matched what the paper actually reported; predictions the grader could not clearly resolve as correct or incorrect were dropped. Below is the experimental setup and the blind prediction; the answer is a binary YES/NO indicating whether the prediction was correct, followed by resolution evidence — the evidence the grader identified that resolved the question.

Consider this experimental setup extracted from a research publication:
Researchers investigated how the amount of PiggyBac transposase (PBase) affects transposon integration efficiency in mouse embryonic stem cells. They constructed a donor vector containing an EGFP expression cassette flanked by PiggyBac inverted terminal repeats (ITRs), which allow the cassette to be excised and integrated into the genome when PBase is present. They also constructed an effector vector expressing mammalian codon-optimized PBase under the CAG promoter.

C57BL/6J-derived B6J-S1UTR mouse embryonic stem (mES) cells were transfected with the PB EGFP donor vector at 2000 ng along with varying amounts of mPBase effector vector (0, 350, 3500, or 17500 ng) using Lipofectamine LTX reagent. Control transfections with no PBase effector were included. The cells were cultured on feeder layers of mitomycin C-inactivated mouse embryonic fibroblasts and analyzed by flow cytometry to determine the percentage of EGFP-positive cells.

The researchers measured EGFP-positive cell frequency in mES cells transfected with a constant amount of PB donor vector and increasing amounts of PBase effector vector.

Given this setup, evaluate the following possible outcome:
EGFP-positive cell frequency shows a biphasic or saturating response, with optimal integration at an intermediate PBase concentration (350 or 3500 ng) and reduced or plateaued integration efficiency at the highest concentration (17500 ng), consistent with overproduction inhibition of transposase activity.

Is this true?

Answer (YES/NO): YES